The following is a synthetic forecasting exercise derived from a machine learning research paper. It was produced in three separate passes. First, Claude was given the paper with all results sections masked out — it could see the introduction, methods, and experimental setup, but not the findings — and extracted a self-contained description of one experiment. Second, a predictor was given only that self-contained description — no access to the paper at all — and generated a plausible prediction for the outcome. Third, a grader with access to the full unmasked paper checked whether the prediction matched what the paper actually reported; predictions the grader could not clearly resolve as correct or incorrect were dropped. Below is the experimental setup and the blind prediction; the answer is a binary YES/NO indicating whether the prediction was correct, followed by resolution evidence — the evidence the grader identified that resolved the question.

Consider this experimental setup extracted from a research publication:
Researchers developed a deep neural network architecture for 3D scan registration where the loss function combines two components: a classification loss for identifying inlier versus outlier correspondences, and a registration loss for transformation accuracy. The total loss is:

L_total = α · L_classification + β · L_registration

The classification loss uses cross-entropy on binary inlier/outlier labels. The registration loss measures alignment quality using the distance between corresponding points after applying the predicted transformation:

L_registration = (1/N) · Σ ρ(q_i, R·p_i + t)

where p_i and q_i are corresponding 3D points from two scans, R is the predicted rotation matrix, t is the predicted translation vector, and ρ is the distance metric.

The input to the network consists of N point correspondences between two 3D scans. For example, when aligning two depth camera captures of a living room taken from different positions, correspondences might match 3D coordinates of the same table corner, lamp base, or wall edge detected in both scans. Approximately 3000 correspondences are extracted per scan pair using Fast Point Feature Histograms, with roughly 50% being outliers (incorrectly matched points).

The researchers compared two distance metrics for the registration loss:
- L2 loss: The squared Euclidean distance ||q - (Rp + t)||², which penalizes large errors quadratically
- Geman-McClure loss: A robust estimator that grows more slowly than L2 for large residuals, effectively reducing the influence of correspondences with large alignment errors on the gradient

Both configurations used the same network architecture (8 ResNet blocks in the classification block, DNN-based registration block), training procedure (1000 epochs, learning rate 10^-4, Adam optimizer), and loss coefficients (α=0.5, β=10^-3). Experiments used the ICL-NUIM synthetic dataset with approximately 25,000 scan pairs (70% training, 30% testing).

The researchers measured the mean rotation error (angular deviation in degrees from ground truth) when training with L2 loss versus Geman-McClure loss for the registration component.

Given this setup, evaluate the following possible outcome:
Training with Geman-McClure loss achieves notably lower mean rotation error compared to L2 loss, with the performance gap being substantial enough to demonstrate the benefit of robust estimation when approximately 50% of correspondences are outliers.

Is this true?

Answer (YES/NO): NO